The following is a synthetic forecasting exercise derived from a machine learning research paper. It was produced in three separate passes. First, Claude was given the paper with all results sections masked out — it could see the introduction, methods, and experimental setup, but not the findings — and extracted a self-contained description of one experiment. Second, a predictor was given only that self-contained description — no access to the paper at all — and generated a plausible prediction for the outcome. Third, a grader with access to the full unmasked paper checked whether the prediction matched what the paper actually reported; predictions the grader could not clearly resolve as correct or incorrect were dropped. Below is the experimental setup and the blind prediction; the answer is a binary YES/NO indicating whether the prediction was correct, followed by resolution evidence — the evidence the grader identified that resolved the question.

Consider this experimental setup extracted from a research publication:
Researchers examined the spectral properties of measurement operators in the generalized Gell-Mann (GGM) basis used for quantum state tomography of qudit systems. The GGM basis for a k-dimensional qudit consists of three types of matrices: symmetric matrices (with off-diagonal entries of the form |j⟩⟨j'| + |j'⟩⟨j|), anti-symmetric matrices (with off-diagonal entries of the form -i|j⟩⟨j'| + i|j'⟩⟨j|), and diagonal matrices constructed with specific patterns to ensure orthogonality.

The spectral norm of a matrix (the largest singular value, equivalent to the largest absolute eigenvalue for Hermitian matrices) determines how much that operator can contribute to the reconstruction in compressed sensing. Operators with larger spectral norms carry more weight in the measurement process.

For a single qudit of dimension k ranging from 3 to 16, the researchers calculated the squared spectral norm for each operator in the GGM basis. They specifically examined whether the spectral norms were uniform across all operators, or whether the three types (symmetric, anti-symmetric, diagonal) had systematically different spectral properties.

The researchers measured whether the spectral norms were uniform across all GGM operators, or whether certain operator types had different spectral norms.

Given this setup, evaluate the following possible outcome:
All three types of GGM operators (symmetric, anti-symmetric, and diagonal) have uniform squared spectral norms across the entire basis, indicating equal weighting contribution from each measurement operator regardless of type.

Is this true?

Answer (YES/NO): NO